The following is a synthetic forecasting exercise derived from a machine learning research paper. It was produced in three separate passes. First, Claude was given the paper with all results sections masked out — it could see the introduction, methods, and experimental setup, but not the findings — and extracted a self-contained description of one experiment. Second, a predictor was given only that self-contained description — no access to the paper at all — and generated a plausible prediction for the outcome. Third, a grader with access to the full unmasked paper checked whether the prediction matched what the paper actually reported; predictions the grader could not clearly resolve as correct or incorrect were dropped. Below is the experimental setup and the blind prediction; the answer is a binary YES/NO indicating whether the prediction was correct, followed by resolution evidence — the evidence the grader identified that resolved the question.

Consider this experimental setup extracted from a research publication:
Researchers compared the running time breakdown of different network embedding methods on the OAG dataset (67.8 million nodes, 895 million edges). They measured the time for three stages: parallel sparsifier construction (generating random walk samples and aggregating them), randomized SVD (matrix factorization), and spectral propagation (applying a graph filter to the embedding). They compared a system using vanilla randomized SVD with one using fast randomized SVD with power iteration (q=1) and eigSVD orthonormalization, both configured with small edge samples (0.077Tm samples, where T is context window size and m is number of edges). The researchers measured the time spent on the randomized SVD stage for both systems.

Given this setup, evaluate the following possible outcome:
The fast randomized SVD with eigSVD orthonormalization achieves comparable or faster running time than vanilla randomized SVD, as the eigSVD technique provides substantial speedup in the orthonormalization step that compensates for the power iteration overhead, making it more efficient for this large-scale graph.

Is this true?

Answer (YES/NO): YES